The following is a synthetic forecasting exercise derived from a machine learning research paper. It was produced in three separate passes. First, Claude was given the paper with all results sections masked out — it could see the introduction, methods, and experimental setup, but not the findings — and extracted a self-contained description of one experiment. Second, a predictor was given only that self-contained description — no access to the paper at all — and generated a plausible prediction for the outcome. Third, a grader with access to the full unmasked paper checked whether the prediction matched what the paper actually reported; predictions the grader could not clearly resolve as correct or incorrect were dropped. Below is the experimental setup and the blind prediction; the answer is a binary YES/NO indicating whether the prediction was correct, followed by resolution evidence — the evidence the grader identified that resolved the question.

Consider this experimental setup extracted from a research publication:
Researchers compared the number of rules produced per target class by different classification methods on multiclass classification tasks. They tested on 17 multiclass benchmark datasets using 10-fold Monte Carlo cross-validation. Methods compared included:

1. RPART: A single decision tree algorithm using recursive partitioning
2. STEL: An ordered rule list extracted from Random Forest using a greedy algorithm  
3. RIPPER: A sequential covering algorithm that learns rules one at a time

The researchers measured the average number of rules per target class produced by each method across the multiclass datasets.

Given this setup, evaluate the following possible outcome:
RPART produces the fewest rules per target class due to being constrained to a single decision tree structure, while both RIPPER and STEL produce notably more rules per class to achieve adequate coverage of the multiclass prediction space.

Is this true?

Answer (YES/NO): NO